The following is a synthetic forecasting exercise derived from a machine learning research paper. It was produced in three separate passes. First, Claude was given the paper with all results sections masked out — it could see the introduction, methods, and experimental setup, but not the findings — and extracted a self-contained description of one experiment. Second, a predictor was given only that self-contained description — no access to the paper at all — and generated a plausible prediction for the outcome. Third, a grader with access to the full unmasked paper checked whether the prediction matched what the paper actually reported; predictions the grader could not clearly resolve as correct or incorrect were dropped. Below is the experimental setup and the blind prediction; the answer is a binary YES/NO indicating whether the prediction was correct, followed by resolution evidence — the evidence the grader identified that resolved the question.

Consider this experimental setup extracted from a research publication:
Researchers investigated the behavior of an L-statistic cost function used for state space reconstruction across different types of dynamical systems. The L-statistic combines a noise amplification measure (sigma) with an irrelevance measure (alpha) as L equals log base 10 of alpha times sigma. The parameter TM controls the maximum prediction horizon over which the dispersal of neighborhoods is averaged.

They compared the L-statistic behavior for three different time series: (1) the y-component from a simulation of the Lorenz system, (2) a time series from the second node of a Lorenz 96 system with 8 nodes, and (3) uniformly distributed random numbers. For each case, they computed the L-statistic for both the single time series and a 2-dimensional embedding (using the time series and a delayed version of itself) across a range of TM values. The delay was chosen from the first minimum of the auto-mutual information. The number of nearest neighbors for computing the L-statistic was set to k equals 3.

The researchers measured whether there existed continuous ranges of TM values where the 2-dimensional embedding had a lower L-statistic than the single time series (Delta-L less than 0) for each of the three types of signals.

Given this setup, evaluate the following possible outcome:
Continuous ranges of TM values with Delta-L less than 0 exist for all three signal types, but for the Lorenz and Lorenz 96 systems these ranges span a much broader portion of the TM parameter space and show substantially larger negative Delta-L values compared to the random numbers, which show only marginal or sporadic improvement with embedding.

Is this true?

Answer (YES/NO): NO